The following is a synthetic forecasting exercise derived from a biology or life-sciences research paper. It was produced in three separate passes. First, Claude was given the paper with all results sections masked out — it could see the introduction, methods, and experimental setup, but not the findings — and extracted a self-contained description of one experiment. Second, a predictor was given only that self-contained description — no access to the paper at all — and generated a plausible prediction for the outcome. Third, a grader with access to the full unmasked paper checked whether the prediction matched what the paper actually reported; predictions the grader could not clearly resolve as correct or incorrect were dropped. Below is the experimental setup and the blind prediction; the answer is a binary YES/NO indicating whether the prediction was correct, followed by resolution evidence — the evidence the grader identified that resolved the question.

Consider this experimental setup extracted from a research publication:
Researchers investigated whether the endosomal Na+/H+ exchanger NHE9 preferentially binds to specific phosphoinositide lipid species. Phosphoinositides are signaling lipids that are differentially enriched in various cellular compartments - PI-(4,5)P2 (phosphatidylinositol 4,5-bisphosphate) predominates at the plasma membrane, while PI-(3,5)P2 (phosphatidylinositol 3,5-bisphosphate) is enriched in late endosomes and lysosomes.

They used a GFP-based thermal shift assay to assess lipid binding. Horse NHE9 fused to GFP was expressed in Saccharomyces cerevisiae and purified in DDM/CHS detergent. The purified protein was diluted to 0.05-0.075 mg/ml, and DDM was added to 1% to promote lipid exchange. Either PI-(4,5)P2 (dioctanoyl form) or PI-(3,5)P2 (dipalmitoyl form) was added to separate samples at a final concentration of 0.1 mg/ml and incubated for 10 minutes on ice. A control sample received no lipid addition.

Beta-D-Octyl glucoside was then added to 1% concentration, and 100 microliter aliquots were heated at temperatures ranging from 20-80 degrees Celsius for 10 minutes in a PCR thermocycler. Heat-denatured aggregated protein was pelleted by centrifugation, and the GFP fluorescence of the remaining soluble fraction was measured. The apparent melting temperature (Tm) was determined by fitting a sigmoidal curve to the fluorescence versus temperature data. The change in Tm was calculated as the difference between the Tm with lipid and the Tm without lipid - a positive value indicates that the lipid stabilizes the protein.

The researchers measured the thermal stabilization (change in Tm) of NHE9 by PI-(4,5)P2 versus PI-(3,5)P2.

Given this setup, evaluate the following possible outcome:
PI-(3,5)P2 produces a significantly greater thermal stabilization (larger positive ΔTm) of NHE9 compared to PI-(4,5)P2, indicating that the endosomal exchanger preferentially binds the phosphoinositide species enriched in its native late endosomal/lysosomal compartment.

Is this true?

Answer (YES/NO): YES